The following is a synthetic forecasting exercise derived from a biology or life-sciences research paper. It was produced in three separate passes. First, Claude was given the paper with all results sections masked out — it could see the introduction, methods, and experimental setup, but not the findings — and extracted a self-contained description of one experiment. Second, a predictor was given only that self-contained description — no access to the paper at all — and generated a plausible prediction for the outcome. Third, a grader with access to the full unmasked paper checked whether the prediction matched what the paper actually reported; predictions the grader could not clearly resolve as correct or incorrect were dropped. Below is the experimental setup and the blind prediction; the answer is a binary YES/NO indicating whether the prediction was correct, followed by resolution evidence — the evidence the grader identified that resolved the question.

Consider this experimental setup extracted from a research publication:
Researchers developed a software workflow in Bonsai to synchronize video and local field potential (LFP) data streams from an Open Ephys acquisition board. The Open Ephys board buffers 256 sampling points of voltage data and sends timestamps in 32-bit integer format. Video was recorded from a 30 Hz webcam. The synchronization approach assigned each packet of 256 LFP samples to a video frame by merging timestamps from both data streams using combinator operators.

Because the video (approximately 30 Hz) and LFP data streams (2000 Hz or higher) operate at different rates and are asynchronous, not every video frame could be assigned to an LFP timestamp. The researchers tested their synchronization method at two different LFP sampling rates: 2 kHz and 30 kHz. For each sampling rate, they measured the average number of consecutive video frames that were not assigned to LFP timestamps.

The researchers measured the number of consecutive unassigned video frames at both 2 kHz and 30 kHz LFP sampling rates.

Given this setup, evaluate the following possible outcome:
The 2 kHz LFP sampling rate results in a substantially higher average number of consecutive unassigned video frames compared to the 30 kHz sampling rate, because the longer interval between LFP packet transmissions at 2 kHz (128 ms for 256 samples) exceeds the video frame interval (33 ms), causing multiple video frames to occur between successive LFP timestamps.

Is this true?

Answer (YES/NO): NO